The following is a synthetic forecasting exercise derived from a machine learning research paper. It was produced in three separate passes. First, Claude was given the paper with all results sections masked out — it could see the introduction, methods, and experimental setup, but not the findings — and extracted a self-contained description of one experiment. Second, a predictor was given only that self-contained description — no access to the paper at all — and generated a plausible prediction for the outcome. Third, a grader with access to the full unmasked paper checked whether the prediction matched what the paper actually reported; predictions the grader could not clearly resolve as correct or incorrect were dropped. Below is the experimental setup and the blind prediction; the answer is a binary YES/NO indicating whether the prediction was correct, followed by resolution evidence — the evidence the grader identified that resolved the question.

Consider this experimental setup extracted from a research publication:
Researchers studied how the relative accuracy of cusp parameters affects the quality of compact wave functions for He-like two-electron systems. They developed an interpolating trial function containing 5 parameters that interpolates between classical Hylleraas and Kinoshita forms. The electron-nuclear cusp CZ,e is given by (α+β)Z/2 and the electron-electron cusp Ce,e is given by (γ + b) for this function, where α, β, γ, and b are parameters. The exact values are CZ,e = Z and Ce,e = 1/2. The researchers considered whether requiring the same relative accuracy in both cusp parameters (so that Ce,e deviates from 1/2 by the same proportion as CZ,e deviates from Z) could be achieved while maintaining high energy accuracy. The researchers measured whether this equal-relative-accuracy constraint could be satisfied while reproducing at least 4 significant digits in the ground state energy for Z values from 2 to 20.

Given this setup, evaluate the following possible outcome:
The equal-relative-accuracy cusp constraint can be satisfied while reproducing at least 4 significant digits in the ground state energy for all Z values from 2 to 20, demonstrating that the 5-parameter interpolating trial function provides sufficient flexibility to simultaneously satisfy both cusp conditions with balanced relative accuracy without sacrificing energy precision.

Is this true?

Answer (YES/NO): YES